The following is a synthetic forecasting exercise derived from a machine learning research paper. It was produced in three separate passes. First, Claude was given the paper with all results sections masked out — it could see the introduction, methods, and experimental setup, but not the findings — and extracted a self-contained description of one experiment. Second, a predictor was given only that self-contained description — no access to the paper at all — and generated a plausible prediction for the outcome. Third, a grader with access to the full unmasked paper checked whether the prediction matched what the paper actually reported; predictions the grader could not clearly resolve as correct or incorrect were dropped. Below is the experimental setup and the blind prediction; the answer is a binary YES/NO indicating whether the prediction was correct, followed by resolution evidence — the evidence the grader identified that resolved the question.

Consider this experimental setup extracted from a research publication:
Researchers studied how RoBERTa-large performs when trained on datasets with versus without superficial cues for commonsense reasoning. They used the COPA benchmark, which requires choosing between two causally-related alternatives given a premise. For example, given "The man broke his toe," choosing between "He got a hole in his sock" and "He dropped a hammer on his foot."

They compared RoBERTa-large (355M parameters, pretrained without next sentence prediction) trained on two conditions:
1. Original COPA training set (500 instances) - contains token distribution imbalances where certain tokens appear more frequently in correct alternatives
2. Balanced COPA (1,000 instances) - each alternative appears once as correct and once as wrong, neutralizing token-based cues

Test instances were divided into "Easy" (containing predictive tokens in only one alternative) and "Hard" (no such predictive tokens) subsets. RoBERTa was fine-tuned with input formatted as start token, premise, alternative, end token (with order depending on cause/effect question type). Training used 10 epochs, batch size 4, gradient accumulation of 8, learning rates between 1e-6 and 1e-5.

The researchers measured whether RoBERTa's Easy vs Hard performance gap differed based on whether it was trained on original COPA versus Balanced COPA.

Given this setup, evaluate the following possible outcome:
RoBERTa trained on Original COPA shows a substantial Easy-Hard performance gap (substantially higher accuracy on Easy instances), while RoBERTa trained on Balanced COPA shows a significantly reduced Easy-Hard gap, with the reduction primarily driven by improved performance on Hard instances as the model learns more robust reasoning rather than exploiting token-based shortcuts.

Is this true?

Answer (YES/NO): NO